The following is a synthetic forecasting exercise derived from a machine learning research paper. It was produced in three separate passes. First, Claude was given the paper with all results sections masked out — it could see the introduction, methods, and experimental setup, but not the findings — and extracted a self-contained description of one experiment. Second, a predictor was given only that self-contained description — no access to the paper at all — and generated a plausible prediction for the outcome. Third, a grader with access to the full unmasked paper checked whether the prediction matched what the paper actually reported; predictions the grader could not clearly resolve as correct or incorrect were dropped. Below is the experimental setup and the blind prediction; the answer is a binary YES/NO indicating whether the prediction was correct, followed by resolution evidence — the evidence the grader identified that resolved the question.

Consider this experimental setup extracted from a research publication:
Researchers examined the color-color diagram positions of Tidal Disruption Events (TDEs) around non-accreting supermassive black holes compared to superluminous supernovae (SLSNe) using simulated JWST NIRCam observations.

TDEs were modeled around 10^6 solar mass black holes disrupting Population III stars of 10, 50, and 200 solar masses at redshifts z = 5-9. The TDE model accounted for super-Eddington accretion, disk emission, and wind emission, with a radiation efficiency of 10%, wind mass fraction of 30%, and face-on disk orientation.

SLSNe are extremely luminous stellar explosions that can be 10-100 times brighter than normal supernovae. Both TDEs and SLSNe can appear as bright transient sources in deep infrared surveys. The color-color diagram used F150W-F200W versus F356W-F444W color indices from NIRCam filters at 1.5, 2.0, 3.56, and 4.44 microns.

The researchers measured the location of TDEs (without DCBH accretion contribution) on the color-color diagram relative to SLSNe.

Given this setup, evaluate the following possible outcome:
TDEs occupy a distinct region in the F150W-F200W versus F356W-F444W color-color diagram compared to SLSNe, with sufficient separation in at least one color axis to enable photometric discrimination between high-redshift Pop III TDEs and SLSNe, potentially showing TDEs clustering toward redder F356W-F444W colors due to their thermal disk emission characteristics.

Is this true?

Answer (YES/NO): NO